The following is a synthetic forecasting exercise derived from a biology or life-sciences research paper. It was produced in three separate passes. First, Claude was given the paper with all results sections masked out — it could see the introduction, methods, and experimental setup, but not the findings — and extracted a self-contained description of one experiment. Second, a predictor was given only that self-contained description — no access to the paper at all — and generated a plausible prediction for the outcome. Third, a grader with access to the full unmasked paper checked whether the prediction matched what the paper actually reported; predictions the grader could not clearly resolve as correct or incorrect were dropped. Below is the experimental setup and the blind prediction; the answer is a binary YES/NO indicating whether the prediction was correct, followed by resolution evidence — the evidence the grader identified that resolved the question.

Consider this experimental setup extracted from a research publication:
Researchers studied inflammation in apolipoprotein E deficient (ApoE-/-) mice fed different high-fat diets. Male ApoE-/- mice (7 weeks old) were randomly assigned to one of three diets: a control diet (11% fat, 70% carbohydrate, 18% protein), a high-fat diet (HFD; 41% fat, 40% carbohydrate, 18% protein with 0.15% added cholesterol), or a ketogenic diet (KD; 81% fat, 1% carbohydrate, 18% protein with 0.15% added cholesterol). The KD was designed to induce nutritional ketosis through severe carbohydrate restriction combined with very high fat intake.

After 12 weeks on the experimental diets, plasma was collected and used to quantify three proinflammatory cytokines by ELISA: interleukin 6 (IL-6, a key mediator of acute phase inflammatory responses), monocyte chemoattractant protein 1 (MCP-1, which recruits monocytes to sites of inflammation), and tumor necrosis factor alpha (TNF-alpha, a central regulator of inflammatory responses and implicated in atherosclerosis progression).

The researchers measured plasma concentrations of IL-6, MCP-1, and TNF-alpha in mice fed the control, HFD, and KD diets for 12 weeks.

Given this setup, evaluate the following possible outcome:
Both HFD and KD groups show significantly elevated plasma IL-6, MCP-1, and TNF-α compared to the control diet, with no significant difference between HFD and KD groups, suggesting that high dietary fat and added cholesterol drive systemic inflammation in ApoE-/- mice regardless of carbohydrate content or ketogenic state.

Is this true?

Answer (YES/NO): NO